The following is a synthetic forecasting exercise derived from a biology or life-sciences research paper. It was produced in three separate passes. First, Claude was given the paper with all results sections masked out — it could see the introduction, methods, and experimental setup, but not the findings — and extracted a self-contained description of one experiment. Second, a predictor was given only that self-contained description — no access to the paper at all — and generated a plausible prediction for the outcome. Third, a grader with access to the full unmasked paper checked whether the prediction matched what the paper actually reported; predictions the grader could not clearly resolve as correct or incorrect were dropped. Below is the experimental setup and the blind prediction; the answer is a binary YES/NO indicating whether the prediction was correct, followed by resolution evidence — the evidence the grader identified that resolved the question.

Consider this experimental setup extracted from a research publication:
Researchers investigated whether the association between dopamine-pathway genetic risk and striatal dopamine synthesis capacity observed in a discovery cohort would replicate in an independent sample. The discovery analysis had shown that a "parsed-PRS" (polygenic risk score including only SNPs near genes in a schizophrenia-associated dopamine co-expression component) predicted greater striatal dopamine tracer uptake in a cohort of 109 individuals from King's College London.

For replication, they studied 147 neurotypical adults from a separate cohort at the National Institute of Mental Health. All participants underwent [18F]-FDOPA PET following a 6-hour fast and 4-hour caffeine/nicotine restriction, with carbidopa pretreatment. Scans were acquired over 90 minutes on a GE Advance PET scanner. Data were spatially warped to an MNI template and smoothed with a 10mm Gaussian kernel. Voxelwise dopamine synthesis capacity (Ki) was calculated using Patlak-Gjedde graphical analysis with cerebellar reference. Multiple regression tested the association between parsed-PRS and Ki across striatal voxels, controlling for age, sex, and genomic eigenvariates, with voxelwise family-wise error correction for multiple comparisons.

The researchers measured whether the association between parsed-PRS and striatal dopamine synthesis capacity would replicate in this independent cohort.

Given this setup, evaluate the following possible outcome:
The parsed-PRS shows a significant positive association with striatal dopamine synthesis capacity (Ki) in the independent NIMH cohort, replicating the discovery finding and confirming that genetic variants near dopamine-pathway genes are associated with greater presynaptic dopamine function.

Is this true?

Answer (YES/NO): YES